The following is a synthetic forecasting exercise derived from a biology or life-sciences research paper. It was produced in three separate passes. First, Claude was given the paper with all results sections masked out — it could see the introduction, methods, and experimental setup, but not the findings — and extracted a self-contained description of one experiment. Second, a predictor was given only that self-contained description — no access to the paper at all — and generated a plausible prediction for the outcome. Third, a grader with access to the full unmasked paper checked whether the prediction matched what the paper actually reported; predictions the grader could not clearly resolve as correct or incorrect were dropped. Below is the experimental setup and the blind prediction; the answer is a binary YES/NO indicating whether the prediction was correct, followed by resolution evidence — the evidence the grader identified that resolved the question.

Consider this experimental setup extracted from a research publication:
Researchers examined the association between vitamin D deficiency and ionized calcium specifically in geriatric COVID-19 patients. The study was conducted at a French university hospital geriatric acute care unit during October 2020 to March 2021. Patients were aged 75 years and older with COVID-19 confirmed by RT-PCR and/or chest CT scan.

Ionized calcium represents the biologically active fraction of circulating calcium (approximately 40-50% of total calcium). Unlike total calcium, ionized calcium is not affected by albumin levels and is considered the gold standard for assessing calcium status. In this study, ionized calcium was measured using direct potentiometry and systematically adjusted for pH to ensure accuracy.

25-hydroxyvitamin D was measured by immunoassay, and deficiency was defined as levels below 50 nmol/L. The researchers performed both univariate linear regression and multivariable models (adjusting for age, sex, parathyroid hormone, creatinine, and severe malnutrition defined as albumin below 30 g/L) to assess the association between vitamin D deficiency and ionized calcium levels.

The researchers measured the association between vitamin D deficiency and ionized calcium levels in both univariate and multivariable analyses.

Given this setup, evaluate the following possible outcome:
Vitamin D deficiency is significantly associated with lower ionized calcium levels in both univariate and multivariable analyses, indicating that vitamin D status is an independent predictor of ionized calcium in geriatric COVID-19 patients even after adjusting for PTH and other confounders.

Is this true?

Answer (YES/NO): NO